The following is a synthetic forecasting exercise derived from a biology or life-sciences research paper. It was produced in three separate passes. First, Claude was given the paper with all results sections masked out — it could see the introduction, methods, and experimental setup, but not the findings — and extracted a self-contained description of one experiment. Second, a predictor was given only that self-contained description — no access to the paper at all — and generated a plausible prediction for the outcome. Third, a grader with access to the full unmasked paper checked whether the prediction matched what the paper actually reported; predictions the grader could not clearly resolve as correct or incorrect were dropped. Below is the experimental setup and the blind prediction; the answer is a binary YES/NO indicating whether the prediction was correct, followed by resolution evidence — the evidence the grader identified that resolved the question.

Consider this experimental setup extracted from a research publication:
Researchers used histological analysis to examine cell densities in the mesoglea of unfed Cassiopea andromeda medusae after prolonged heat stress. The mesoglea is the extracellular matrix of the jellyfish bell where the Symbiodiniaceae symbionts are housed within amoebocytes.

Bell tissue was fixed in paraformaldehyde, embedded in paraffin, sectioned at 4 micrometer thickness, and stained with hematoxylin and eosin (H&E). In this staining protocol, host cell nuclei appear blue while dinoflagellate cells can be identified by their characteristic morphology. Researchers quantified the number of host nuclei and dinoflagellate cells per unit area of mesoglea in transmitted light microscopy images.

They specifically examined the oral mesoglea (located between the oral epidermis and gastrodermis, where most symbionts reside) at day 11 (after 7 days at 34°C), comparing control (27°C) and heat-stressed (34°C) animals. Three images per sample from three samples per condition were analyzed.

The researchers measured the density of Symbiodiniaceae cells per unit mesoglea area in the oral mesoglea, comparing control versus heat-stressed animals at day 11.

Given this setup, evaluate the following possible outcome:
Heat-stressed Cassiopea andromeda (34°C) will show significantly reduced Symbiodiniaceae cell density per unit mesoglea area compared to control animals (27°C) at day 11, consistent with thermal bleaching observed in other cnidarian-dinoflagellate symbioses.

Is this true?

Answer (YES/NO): NO